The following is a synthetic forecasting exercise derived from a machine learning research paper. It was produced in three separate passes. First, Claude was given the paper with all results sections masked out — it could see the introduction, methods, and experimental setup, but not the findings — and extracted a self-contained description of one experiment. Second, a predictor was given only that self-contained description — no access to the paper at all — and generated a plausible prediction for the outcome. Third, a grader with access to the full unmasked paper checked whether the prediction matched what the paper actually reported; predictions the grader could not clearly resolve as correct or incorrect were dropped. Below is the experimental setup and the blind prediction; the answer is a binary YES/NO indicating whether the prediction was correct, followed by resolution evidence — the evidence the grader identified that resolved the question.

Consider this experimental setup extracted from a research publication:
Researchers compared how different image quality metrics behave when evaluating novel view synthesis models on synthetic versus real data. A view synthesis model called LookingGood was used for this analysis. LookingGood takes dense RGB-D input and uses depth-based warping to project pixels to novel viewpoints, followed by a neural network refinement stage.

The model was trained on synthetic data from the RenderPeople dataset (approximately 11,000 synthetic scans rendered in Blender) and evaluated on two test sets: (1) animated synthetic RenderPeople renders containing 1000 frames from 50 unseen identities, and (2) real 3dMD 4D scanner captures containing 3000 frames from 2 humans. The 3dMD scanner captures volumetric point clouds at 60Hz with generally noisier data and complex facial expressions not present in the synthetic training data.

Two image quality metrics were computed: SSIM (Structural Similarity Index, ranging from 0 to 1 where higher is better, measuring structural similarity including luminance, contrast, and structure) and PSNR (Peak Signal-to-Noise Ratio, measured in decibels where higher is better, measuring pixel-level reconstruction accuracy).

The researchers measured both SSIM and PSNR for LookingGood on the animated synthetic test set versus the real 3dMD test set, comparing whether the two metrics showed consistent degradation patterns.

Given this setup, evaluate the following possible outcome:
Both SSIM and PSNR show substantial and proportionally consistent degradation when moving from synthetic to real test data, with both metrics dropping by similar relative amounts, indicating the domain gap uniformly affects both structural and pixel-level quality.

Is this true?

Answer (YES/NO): NO